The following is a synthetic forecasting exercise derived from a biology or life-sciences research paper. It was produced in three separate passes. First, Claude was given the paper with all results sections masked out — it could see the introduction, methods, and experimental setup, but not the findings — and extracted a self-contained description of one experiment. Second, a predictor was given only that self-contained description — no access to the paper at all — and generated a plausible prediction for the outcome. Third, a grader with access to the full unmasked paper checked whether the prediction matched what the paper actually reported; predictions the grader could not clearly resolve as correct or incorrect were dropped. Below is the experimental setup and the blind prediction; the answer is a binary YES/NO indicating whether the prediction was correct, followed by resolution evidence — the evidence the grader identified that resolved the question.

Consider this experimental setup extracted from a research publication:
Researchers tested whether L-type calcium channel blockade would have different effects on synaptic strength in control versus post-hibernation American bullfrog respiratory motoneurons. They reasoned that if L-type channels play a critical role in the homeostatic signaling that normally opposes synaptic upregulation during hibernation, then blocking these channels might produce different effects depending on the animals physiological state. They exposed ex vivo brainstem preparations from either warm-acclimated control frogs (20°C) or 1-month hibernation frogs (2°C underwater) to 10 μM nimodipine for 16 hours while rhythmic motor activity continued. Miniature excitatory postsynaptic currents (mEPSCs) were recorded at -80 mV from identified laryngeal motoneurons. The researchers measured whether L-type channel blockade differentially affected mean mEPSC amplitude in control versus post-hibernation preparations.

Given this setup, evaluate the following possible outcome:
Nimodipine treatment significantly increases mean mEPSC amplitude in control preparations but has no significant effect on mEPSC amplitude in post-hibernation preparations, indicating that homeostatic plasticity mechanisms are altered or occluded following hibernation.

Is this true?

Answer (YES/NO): NO